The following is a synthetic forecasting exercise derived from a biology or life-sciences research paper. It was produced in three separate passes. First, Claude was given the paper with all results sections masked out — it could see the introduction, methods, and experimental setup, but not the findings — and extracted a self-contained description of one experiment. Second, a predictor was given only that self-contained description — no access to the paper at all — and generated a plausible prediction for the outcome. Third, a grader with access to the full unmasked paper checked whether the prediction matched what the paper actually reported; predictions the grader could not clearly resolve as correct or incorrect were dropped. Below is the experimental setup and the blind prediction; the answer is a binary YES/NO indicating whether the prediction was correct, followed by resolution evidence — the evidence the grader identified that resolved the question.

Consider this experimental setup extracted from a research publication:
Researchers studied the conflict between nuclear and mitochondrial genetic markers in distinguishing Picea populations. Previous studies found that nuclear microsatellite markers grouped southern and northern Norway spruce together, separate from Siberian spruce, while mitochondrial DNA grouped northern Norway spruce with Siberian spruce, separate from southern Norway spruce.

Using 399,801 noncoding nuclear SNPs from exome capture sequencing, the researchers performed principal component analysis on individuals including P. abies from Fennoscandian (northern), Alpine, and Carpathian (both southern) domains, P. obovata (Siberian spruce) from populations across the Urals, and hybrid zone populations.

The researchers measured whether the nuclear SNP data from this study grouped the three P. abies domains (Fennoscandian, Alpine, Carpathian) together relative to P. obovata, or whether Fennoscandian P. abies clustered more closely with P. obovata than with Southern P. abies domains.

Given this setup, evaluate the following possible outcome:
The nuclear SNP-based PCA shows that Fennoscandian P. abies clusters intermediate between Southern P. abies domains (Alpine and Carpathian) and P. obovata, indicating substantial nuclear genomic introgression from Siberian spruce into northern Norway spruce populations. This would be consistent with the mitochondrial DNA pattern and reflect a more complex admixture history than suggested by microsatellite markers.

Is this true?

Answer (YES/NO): NO